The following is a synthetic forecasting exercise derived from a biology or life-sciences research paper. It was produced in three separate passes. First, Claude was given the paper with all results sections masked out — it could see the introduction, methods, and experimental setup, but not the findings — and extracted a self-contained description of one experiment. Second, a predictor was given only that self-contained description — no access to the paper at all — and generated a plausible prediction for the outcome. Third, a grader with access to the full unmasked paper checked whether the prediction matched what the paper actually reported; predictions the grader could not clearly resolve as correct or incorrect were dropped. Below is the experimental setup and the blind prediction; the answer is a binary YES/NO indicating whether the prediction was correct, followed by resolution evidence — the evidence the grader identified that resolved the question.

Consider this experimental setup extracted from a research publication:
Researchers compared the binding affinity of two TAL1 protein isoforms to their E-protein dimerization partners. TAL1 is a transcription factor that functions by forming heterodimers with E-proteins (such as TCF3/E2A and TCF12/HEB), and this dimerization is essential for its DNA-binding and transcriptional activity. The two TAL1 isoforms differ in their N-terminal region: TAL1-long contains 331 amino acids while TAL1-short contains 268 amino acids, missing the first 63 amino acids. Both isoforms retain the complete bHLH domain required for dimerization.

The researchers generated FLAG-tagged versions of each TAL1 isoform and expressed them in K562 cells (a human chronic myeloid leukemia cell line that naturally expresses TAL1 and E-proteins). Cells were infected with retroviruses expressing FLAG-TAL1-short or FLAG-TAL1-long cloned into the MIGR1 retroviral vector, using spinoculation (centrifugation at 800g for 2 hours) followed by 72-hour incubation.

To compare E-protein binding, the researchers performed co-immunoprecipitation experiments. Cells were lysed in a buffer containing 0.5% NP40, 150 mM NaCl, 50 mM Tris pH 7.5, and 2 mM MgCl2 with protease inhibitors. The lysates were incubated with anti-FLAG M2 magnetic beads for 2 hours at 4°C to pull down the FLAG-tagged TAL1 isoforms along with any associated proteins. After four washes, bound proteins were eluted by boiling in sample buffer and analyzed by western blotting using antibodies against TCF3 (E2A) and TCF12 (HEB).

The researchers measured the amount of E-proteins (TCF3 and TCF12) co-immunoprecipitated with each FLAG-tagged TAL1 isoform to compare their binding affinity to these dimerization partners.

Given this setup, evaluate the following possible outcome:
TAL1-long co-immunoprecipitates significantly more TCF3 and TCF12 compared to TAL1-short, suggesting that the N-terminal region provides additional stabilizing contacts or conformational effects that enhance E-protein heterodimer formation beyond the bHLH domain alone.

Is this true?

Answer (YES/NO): NO